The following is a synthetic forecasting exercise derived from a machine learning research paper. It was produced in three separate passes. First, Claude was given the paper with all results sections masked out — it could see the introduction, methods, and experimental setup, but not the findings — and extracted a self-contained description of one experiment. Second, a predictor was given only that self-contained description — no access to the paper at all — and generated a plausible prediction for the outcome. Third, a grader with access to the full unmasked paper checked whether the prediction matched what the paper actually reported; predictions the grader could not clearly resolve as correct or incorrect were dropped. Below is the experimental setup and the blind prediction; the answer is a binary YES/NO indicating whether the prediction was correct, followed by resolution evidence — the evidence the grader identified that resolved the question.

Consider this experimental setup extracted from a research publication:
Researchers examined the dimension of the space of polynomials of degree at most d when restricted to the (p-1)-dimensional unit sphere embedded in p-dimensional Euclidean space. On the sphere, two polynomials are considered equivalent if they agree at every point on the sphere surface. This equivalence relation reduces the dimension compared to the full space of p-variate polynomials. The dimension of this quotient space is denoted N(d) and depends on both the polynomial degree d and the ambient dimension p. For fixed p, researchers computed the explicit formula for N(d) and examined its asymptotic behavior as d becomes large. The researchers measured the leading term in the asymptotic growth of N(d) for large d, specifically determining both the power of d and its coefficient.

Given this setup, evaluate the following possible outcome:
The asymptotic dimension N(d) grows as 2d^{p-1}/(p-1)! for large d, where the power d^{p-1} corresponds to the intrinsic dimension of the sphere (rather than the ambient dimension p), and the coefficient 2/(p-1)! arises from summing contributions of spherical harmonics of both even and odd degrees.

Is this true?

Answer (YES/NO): NO